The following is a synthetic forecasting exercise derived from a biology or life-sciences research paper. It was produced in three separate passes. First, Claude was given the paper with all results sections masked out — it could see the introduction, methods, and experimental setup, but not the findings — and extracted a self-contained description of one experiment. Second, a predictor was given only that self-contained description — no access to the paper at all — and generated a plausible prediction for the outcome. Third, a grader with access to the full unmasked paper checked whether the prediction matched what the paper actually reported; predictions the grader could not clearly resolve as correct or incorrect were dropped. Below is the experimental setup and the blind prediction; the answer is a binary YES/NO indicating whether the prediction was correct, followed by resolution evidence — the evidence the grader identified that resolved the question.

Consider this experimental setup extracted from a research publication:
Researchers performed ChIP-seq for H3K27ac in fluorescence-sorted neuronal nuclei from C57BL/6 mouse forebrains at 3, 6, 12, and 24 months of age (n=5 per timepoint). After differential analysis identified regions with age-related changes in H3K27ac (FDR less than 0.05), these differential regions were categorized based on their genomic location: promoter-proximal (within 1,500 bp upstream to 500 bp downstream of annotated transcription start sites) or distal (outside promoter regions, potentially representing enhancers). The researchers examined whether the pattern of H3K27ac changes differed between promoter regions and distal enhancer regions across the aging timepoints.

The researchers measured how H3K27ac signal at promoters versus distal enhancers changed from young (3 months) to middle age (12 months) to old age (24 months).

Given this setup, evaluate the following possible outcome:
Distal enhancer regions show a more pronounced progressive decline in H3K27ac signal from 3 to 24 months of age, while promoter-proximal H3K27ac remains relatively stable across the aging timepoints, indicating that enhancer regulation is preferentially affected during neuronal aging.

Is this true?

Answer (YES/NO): NO